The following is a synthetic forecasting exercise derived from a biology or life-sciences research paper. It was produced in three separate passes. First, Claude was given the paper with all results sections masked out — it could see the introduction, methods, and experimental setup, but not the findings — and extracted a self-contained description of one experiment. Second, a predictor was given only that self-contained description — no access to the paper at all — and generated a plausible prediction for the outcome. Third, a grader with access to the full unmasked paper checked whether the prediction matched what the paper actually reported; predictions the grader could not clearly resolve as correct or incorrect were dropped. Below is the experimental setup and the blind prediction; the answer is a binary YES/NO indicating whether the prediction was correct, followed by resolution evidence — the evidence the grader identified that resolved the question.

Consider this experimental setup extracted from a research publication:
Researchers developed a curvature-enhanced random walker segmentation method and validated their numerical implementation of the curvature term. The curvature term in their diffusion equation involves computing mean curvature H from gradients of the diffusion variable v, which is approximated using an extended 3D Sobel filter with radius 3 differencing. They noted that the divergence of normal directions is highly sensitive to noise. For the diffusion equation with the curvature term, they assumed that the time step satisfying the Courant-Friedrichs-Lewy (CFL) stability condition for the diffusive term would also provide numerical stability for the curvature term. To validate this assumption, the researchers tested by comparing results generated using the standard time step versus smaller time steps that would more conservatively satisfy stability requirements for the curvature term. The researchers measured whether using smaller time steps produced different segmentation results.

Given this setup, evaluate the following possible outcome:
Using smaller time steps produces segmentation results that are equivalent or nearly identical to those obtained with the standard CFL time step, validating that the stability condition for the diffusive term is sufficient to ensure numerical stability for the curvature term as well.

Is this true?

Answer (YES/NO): YES